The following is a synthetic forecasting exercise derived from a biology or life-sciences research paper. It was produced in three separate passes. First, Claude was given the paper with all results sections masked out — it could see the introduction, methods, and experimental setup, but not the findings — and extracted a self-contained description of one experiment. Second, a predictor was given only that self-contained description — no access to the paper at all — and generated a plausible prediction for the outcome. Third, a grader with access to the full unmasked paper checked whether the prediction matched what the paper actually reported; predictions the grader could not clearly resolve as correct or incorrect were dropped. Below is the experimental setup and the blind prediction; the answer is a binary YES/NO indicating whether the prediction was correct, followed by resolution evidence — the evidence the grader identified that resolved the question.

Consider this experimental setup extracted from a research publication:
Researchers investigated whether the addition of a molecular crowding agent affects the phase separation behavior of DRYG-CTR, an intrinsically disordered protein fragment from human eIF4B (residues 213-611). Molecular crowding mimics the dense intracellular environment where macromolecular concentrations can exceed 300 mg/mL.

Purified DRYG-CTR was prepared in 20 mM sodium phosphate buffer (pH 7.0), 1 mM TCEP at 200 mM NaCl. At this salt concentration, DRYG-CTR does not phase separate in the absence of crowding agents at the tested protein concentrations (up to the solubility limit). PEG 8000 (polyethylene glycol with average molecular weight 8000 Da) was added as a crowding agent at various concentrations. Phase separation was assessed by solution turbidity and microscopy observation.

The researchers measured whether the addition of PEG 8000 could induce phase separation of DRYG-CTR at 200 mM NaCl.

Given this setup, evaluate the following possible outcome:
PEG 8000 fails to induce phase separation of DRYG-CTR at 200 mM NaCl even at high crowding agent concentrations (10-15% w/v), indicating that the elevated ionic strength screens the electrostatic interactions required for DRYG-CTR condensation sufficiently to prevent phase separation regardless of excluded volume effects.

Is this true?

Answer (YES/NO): NO